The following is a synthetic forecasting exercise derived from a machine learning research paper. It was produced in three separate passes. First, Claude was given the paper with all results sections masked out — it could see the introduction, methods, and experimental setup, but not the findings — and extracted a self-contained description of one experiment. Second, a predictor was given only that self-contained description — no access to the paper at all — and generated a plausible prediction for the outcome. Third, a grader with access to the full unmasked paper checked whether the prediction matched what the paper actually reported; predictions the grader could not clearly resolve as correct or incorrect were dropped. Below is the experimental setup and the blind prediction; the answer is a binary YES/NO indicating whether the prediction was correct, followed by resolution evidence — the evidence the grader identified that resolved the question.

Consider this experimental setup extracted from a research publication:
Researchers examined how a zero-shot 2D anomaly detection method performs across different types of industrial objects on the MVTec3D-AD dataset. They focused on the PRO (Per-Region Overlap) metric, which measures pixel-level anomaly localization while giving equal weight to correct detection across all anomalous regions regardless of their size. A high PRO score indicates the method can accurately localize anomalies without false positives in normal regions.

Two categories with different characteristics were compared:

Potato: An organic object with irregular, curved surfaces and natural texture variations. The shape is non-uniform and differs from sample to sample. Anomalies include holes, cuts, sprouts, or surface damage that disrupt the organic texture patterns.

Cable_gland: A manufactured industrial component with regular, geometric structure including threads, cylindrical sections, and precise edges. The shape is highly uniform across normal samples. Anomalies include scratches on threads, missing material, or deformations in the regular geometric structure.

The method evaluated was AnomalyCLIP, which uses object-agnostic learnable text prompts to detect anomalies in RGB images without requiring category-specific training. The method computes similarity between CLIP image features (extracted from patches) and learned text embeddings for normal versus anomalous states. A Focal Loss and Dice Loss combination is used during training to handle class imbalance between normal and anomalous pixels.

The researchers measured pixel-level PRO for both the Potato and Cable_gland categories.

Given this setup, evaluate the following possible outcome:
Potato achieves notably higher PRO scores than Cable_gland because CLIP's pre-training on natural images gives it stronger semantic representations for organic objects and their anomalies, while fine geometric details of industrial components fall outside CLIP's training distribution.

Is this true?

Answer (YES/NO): YES